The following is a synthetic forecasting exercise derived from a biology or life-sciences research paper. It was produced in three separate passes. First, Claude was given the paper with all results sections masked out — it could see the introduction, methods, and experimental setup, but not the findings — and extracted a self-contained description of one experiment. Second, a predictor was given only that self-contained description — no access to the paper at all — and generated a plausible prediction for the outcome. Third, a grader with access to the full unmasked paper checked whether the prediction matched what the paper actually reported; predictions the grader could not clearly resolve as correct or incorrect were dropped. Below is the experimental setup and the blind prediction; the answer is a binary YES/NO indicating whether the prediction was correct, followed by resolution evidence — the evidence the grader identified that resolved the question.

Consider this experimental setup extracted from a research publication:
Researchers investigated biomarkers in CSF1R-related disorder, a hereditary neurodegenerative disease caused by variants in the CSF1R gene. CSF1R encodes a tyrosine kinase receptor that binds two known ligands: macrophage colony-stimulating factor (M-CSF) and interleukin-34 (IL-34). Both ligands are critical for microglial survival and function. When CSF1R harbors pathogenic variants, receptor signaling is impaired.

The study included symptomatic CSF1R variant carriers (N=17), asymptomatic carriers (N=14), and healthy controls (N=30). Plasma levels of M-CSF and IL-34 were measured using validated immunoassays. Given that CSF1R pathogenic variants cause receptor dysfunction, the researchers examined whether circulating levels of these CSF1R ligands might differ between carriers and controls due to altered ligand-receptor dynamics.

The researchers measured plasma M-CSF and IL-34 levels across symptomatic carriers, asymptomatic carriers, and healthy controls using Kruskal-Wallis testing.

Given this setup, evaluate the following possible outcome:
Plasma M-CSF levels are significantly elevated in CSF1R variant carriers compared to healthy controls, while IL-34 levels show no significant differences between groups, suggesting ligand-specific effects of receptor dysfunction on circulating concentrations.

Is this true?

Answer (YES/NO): NO